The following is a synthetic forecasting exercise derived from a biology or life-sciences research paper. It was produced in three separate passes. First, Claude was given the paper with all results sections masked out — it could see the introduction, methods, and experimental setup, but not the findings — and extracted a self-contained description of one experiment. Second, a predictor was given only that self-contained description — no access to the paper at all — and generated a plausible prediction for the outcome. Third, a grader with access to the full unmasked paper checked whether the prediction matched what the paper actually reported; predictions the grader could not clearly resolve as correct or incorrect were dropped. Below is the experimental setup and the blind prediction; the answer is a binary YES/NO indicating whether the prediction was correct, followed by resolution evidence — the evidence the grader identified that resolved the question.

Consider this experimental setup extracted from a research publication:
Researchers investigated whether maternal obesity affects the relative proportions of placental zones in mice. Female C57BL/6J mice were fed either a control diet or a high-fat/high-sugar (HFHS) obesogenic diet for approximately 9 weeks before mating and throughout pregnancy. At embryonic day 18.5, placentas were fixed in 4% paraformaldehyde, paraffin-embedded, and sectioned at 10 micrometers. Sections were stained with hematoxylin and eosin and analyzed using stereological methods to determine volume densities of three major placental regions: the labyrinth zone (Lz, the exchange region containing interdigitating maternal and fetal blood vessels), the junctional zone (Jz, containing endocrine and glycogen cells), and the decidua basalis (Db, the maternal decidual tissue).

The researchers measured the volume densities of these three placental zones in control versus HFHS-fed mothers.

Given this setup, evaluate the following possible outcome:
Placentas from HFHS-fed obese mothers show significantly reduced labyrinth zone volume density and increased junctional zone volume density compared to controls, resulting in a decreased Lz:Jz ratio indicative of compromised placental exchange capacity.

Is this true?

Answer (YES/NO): NO